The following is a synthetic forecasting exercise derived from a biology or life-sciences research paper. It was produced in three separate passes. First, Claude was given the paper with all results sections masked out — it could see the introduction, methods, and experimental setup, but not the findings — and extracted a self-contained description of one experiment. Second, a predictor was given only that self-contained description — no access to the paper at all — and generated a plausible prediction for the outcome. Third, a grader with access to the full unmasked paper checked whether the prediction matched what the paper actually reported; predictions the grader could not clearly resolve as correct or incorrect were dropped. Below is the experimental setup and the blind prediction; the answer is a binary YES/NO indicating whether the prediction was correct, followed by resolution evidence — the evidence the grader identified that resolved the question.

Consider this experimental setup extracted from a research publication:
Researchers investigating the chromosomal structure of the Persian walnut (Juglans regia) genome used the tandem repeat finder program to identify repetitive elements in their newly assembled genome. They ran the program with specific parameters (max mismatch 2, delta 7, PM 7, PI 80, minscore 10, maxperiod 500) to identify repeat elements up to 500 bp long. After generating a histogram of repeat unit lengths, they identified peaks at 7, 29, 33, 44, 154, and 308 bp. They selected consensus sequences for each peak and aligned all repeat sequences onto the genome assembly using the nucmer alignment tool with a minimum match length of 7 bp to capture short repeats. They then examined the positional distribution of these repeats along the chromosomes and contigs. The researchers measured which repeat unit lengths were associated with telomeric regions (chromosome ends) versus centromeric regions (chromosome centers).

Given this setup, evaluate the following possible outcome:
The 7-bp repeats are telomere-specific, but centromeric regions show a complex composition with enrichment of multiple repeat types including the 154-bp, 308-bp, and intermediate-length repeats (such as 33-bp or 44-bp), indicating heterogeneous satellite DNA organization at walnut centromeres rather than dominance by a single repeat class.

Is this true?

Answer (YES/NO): NO